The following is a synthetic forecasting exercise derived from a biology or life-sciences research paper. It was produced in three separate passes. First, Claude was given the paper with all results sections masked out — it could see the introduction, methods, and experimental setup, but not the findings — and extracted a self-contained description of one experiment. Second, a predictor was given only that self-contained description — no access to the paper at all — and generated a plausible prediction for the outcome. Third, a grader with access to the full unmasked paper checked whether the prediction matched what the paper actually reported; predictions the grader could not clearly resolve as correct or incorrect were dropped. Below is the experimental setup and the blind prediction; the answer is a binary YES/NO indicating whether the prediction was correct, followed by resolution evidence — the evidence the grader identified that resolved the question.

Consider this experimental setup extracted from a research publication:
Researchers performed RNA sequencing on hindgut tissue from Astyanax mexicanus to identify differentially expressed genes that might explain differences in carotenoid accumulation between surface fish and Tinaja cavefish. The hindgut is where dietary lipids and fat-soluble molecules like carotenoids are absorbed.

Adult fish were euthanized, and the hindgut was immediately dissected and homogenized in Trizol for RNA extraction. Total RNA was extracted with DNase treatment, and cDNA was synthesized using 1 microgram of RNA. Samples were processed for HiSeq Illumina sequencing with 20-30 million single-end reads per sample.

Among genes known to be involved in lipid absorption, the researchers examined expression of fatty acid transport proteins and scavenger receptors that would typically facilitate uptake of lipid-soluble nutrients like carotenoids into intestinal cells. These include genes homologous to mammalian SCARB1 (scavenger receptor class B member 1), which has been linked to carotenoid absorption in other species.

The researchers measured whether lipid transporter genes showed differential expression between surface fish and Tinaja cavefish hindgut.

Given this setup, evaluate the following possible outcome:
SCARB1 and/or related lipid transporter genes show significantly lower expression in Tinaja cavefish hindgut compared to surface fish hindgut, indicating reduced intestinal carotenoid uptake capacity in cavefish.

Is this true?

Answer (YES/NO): YES